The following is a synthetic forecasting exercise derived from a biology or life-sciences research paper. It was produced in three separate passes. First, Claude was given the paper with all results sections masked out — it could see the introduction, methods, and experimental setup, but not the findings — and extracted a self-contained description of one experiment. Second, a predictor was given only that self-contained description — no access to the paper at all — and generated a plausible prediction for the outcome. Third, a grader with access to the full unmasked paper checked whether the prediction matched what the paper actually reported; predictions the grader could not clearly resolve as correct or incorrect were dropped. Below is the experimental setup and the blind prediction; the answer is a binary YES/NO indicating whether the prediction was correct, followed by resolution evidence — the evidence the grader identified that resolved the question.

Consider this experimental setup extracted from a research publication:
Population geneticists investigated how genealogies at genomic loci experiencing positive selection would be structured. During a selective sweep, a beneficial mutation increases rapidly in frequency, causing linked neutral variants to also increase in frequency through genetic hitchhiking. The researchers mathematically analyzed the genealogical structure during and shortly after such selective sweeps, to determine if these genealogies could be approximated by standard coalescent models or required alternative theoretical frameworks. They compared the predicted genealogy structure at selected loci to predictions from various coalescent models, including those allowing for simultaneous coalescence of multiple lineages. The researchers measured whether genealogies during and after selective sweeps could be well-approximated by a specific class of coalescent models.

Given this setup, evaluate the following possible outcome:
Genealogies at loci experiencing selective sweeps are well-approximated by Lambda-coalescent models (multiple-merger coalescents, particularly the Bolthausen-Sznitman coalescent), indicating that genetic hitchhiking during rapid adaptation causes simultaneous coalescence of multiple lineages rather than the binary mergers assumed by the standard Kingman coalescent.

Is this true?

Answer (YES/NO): NO